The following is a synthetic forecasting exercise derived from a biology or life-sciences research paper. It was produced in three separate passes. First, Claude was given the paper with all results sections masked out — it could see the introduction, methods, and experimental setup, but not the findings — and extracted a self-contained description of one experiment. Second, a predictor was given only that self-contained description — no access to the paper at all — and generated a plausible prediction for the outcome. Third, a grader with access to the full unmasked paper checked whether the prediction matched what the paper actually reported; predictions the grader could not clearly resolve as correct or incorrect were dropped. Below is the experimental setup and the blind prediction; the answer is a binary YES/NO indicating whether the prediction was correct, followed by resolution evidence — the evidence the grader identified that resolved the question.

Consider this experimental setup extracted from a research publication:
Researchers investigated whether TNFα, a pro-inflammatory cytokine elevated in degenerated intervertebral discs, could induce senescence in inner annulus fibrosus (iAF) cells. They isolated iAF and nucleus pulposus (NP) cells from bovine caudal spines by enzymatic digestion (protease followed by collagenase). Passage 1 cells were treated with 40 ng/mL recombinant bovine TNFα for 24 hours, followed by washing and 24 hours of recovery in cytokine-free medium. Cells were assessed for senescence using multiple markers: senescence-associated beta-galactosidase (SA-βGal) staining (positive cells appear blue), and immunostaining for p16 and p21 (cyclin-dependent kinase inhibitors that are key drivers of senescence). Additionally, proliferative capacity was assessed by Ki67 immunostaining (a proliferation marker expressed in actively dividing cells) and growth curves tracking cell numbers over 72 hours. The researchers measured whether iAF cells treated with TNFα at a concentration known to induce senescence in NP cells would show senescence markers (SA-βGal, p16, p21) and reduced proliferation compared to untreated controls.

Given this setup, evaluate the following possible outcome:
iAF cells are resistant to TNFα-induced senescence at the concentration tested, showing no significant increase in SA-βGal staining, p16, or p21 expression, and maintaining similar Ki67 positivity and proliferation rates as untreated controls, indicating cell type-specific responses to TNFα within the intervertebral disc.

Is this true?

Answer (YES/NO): NO